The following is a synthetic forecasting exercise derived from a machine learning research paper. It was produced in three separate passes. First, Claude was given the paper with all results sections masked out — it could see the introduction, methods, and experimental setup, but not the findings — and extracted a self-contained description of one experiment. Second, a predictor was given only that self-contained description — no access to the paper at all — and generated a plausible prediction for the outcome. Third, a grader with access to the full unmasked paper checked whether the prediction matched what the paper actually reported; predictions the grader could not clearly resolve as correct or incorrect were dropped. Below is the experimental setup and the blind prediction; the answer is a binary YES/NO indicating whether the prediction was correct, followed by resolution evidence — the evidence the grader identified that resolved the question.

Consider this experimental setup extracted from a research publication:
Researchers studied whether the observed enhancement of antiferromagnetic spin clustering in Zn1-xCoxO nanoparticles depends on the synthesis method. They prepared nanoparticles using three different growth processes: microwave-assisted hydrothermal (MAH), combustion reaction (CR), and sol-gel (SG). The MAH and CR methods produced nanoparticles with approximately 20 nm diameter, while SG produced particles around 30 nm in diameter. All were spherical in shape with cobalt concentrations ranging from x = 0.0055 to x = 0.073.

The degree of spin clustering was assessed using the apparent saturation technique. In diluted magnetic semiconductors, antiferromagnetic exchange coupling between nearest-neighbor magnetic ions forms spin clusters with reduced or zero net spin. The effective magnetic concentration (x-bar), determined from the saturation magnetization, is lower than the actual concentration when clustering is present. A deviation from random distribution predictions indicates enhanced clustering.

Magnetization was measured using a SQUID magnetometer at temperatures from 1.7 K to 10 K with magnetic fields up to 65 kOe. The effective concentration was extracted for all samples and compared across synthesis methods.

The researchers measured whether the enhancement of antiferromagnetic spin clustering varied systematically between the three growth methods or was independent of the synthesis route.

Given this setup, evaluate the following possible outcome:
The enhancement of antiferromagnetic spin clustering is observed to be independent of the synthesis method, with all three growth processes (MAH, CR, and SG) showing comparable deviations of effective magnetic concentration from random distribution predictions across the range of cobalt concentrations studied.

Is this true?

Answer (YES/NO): YES